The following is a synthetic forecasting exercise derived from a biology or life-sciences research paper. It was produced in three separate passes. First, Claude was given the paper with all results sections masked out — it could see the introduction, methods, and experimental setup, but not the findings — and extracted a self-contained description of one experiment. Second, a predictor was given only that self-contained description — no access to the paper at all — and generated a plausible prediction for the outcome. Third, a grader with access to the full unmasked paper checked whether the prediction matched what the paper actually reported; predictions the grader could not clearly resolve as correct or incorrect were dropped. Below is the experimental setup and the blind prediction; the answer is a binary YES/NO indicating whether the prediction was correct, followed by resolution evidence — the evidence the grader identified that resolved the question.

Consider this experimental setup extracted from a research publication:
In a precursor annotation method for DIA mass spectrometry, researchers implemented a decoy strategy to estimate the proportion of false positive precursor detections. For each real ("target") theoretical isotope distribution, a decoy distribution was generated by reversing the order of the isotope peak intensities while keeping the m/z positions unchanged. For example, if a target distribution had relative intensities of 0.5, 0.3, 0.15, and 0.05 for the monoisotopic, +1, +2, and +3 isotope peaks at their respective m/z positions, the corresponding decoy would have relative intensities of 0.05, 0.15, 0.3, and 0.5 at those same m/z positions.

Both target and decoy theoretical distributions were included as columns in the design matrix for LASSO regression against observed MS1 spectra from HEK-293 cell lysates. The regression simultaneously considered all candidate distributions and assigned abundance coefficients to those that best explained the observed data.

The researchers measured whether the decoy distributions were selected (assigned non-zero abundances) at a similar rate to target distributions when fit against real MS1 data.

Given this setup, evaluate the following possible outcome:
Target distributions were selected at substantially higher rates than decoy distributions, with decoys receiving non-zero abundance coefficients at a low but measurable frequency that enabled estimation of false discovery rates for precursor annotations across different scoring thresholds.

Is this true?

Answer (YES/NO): YES